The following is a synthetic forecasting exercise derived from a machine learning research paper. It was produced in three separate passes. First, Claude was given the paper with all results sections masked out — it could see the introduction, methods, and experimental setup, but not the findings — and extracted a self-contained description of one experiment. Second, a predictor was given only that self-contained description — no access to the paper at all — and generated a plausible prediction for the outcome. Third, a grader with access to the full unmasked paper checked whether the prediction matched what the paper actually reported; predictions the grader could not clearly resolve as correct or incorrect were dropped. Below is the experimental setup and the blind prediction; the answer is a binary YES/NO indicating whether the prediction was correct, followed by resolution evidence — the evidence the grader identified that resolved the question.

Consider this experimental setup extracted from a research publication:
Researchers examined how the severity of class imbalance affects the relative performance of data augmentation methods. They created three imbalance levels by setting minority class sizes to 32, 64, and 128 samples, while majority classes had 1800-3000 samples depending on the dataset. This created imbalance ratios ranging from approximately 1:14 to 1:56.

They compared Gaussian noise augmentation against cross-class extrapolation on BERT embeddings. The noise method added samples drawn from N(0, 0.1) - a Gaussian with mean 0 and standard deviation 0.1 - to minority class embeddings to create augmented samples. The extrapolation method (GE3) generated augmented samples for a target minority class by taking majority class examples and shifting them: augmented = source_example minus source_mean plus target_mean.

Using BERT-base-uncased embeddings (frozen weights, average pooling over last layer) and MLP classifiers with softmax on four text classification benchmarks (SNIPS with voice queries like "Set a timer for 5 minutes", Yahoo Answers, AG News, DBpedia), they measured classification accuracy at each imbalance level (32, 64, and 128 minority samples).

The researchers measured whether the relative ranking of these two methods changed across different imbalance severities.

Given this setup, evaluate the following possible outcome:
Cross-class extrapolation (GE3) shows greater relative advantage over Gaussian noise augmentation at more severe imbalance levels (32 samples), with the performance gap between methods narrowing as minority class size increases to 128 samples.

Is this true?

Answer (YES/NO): NO